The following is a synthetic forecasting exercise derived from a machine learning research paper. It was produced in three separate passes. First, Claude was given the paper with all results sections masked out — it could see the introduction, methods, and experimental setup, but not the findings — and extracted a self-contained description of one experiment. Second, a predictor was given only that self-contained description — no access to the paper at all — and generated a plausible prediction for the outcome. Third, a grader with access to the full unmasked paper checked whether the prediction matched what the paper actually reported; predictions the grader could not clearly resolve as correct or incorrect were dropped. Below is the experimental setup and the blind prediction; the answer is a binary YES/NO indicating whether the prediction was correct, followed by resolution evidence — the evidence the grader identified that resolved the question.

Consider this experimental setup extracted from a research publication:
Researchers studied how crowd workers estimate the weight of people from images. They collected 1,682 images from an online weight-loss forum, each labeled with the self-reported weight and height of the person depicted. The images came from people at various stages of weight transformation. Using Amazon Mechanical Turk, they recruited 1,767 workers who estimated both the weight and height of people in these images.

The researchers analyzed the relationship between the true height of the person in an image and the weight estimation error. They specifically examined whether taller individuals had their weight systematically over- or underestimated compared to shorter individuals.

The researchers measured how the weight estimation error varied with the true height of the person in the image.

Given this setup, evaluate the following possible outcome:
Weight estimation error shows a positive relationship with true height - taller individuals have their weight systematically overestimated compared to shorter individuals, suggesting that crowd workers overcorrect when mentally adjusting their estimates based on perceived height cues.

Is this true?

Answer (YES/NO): NO